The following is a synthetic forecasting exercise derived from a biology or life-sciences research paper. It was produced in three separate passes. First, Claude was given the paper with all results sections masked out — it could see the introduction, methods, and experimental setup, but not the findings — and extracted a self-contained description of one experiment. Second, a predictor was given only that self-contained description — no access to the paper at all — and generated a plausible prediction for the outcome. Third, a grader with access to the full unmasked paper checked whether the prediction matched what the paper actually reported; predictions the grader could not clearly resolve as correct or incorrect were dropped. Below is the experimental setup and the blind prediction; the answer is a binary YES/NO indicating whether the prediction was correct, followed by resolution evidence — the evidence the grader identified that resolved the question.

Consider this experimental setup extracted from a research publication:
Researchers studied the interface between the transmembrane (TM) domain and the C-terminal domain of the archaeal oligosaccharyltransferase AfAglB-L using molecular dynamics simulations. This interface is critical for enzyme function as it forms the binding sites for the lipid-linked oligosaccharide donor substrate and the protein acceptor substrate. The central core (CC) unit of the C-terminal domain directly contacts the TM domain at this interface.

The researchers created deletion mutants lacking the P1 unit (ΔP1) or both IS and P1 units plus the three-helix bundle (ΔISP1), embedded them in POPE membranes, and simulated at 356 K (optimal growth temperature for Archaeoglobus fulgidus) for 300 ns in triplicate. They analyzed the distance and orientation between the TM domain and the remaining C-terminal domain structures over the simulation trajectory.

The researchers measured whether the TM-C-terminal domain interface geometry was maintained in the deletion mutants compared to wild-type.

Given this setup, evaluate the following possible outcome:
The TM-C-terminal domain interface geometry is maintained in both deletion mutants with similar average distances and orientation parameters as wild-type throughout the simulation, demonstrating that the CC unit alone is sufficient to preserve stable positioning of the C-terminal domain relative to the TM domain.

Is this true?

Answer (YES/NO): NO